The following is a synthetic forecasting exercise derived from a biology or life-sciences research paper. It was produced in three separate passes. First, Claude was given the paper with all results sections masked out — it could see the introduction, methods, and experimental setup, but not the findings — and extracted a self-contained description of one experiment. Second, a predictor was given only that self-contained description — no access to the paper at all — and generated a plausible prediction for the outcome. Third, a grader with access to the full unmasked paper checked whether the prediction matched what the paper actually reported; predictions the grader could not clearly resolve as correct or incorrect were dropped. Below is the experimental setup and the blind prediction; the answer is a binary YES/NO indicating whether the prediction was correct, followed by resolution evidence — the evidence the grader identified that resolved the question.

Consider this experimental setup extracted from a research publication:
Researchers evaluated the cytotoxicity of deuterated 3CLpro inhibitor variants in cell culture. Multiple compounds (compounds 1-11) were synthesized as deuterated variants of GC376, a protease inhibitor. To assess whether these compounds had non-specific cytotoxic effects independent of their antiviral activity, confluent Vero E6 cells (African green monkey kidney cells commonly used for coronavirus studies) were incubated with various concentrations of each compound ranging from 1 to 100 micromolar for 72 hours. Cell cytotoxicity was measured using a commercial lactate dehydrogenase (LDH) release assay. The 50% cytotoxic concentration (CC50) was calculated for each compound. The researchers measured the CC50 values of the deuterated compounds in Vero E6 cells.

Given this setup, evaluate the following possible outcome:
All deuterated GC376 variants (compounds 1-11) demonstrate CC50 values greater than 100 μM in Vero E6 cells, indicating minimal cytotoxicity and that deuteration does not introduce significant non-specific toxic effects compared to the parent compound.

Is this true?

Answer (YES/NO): YES